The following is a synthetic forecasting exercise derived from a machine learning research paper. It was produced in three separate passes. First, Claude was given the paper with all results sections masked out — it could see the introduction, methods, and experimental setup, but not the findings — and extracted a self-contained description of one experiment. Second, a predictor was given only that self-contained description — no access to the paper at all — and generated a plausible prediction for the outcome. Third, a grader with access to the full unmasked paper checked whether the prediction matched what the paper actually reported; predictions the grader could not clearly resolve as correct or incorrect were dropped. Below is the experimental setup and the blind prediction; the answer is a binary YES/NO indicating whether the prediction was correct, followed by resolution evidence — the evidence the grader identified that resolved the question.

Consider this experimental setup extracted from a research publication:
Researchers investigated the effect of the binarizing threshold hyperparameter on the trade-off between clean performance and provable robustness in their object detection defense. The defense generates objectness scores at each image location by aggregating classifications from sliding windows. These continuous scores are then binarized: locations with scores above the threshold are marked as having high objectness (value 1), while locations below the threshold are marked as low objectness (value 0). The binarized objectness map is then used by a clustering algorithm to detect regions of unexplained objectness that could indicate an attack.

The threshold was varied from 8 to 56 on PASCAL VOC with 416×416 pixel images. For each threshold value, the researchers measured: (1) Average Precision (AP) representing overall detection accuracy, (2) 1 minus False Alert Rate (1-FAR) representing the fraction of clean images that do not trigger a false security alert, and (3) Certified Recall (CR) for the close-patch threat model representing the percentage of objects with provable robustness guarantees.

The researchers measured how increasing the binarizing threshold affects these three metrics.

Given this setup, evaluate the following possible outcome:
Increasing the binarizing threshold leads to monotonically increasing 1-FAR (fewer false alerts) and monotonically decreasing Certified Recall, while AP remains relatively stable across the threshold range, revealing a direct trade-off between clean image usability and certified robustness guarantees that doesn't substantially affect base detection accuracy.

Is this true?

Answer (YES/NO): NO